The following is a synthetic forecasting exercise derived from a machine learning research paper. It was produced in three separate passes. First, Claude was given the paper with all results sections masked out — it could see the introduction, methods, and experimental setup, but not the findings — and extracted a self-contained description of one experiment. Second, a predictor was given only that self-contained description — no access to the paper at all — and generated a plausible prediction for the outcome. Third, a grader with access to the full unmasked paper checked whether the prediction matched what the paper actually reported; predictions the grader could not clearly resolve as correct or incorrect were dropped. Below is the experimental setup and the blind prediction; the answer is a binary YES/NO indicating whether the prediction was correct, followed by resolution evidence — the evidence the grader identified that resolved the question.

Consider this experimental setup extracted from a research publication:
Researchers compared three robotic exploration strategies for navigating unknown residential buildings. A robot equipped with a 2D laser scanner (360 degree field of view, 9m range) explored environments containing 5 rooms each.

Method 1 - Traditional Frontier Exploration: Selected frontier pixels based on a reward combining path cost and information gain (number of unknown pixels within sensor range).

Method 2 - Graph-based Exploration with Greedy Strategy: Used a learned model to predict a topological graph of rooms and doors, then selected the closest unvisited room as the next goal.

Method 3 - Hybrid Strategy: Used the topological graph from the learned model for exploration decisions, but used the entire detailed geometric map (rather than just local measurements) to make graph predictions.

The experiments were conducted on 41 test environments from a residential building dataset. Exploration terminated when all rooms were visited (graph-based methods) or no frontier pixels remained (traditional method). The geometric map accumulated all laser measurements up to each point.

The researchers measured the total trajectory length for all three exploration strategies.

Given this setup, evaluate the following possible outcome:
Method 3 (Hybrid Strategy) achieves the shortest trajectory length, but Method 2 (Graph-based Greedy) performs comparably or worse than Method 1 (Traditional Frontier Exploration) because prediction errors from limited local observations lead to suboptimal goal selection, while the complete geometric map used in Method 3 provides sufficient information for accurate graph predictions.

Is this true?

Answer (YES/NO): NO